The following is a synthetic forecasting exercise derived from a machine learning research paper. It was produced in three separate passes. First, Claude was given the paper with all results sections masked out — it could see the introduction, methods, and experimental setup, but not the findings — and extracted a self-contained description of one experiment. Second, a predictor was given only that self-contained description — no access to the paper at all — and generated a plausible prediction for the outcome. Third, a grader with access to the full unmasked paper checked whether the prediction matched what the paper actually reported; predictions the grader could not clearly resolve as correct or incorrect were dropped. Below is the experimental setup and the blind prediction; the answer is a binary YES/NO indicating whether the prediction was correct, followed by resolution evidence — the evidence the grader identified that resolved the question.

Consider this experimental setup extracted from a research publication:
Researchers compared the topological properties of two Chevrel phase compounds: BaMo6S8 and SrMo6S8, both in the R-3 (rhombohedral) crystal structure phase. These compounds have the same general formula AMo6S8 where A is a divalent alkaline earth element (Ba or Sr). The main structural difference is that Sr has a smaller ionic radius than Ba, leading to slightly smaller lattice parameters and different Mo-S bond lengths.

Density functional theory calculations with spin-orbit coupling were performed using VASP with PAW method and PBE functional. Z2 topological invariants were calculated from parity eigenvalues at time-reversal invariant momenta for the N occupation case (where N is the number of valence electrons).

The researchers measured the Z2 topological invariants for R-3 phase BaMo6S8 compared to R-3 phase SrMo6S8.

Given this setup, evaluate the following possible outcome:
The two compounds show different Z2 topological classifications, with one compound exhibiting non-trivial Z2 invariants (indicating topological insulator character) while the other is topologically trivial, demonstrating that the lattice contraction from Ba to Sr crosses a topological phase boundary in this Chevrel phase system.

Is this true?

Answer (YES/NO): NO